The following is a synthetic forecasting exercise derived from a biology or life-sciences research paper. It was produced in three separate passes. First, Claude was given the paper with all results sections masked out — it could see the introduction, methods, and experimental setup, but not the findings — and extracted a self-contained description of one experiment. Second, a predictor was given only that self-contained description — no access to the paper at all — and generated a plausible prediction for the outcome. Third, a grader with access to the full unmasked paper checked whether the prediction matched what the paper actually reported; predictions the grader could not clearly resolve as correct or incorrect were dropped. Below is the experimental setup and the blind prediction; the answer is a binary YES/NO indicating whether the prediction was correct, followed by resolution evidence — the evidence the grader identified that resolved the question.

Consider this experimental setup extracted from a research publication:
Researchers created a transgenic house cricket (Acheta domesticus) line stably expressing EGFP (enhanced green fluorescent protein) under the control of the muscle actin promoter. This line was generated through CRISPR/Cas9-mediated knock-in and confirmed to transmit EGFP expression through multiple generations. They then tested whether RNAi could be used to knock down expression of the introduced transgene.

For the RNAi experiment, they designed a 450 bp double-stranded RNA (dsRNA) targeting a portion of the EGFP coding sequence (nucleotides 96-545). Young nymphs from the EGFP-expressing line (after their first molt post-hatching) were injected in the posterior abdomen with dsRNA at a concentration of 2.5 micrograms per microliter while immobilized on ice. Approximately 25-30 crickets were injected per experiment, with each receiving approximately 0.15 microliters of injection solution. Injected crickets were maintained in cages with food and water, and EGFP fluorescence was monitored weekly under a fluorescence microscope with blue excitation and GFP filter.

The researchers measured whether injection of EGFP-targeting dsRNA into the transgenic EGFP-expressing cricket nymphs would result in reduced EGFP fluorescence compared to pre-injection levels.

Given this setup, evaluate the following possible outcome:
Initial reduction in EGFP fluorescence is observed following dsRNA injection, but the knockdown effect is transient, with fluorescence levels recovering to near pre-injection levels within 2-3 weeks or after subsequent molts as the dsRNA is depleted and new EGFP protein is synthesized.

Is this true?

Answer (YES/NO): NO